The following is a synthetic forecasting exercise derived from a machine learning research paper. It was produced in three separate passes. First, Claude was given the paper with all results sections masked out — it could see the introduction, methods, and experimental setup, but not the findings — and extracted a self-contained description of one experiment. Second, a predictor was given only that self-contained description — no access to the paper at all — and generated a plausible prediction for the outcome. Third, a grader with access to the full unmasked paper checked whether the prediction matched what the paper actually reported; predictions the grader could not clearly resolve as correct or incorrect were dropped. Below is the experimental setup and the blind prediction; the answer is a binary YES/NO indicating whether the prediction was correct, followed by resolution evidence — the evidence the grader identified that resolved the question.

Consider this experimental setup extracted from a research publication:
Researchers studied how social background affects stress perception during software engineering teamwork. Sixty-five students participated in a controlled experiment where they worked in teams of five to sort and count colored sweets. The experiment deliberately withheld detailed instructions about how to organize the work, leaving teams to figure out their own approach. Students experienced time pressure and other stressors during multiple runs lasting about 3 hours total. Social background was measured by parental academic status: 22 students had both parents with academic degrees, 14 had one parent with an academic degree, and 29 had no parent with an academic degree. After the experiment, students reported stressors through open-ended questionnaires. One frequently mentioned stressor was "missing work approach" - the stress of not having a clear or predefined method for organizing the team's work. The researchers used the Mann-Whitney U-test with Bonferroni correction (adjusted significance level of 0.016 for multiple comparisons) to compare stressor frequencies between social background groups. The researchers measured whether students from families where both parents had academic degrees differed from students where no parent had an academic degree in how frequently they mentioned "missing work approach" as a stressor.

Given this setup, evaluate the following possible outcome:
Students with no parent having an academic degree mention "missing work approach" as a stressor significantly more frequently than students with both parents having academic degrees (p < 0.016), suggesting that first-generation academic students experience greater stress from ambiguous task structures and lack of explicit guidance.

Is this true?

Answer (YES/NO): NO